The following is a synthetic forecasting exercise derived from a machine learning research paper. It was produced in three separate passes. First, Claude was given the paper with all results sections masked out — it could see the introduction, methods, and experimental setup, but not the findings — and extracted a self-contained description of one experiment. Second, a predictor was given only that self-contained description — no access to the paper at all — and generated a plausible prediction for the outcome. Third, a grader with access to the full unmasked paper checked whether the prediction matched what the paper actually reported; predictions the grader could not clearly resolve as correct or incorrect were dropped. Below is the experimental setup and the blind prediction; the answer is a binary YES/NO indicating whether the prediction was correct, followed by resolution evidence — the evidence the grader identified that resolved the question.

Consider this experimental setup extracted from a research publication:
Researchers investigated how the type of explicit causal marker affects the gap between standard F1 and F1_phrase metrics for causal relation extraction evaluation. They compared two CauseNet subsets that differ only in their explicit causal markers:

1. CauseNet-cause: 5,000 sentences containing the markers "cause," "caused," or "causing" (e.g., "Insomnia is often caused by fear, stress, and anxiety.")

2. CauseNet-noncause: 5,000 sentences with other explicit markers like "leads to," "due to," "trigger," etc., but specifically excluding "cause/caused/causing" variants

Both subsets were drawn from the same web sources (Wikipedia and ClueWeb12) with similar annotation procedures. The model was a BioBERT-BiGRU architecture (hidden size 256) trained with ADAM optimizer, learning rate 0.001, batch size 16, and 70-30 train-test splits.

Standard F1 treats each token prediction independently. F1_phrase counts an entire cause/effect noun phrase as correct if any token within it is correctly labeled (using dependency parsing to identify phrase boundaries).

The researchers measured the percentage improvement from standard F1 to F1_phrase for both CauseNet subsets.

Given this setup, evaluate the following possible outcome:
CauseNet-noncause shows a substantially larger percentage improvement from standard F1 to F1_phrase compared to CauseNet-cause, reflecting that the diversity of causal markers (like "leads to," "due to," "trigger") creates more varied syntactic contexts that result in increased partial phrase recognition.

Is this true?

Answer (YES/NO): YES